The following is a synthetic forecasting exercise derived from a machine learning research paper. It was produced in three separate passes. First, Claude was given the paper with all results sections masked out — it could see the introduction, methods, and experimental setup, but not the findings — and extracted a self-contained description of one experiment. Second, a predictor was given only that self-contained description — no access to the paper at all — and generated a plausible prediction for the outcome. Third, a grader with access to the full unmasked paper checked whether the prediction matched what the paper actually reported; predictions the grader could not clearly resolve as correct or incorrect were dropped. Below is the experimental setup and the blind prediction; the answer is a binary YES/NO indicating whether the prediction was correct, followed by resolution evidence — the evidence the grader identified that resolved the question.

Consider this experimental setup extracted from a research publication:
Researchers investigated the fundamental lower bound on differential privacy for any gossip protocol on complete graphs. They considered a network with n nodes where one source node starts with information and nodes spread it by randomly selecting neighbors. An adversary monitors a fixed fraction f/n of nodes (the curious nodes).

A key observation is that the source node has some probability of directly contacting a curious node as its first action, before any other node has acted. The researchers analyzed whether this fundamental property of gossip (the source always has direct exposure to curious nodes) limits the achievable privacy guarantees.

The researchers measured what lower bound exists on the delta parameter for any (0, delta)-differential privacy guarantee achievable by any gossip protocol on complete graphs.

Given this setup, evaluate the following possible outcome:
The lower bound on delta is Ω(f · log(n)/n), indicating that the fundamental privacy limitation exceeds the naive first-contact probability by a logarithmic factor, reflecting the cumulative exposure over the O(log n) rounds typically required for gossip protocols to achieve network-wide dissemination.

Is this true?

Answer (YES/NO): NO